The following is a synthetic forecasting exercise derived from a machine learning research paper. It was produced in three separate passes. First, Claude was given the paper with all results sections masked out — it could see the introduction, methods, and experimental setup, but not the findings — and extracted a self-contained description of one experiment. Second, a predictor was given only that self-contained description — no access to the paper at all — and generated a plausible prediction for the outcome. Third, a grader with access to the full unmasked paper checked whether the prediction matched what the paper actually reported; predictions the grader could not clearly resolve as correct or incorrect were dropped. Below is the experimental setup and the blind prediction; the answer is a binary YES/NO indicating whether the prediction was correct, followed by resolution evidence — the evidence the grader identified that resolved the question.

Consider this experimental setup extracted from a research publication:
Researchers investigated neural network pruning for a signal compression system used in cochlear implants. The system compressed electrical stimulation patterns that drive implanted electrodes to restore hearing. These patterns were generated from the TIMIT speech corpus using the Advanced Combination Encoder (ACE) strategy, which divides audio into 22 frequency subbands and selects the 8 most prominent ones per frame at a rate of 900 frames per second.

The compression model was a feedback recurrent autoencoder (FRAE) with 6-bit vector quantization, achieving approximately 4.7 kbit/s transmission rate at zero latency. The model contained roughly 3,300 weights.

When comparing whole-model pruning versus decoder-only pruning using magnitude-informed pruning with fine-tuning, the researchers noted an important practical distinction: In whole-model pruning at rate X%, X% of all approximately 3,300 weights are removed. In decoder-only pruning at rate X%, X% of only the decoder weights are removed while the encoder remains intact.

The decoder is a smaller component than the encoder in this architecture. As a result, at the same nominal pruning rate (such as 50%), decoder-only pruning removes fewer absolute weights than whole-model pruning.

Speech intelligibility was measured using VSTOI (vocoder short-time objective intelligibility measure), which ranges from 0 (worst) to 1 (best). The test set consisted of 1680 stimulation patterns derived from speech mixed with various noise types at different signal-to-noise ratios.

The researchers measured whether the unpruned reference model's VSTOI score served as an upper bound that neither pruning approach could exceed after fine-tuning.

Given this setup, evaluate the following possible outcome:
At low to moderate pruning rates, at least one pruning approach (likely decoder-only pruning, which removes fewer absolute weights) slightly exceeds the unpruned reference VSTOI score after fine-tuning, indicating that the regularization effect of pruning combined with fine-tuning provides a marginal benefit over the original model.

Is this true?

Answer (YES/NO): NO